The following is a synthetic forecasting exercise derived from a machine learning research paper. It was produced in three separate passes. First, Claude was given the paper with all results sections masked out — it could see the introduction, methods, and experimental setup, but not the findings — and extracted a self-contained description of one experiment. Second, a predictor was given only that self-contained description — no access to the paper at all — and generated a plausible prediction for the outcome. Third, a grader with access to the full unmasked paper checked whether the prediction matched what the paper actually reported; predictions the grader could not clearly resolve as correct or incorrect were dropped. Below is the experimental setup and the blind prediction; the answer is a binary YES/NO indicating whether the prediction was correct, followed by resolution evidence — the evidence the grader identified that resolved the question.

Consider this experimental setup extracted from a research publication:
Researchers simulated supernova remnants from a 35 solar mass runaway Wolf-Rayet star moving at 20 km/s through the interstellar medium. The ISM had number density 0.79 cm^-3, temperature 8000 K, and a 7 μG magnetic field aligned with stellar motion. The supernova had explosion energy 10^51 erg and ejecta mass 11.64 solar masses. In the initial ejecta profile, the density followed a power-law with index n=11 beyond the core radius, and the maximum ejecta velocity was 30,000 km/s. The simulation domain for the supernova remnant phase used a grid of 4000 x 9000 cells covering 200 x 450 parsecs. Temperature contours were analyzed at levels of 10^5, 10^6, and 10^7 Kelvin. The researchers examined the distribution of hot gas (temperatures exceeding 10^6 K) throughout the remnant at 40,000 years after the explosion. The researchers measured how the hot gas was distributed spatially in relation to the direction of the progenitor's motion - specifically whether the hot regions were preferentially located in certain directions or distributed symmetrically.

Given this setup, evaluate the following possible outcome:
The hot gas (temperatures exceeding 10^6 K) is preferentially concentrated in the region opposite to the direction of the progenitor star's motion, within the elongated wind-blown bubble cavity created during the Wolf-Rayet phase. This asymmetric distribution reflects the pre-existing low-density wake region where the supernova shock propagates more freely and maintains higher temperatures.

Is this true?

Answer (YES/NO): NO